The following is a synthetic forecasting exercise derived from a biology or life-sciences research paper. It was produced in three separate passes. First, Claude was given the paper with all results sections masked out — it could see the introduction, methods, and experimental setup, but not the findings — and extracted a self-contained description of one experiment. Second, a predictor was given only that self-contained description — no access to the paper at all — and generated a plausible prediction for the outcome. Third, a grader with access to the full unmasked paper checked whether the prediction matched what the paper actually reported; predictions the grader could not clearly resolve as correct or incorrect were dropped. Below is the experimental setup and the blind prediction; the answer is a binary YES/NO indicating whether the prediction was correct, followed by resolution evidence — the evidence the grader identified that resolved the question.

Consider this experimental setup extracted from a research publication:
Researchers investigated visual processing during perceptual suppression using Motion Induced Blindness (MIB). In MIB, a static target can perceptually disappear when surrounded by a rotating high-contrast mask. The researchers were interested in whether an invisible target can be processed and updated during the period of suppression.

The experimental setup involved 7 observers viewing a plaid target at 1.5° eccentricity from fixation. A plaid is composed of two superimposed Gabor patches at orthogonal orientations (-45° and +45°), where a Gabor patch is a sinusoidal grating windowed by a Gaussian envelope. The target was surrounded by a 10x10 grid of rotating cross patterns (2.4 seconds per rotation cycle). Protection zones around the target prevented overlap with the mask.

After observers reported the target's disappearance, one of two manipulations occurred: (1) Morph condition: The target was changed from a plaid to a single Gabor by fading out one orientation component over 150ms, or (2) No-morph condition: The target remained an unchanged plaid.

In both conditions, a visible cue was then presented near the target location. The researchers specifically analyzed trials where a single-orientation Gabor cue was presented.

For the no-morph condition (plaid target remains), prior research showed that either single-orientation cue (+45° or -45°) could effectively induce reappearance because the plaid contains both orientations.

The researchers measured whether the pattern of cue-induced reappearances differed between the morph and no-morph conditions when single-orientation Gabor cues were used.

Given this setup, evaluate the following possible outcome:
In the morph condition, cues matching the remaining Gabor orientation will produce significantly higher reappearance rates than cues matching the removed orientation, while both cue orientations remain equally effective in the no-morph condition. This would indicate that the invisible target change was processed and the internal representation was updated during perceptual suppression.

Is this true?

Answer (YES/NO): YES